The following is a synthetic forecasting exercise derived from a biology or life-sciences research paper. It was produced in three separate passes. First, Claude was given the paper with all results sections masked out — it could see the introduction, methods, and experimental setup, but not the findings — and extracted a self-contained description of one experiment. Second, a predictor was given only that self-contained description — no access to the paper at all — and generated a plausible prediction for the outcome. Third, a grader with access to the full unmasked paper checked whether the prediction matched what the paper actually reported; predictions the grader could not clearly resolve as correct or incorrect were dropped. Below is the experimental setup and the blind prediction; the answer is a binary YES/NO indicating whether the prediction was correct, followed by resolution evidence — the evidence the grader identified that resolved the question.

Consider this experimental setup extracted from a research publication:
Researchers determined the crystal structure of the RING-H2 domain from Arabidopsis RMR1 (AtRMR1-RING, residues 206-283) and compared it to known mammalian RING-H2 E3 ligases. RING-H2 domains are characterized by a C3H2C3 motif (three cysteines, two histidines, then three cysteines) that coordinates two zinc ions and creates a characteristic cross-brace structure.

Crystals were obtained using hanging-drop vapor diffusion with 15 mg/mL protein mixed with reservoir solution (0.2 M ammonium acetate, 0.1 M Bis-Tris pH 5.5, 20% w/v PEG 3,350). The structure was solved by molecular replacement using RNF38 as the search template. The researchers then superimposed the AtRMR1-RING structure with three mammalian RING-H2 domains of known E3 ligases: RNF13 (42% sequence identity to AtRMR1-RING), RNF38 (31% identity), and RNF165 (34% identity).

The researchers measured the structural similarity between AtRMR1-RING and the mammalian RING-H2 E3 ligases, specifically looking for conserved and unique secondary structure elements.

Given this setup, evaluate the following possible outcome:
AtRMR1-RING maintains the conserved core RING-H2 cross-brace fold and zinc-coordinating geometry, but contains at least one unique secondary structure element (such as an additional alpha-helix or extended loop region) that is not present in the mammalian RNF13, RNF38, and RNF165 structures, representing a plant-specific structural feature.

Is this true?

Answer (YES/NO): YES